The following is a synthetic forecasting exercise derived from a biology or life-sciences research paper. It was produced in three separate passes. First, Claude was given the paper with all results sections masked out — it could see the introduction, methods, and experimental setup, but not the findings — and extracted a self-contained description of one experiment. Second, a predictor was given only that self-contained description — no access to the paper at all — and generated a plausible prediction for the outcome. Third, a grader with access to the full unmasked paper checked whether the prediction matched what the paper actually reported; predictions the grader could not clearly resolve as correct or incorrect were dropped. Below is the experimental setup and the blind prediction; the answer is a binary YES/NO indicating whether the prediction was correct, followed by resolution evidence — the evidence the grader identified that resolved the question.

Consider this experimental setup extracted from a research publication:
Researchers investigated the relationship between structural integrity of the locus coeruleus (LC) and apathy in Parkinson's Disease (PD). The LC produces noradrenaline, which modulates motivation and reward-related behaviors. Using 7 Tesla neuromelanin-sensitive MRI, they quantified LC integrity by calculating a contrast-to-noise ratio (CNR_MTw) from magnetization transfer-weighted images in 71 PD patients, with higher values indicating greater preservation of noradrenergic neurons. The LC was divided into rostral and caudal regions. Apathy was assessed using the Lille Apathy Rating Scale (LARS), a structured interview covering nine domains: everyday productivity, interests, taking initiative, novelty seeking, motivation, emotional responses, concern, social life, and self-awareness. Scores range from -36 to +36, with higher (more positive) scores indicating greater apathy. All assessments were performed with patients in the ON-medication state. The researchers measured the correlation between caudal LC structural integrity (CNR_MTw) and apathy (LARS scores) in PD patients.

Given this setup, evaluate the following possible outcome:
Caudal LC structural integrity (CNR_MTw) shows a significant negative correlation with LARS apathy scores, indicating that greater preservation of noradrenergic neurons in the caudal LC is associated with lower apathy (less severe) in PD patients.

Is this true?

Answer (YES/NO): NO